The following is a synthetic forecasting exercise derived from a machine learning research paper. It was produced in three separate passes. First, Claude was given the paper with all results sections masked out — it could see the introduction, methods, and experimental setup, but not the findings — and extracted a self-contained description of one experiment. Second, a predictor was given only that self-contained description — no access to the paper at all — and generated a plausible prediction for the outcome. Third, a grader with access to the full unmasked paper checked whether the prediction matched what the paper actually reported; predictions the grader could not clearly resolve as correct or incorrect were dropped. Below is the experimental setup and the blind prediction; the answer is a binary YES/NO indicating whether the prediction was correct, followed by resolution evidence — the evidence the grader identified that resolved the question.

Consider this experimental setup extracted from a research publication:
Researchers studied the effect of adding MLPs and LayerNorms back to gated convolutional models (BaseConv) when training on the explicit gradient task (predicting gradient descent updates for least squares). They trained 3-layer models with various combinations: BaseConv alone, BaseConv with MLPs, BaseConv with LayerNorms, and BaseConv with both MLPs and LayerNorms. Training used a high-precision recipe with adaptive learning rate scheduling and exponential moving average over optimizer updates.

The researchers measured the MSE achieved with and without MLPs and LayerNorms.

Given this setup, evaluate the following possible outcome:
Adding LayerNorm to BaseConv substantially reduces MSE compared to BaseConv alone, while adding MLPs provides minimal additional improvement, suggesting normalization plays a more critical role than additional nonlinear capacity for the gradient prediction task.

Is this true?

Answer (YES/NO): NO